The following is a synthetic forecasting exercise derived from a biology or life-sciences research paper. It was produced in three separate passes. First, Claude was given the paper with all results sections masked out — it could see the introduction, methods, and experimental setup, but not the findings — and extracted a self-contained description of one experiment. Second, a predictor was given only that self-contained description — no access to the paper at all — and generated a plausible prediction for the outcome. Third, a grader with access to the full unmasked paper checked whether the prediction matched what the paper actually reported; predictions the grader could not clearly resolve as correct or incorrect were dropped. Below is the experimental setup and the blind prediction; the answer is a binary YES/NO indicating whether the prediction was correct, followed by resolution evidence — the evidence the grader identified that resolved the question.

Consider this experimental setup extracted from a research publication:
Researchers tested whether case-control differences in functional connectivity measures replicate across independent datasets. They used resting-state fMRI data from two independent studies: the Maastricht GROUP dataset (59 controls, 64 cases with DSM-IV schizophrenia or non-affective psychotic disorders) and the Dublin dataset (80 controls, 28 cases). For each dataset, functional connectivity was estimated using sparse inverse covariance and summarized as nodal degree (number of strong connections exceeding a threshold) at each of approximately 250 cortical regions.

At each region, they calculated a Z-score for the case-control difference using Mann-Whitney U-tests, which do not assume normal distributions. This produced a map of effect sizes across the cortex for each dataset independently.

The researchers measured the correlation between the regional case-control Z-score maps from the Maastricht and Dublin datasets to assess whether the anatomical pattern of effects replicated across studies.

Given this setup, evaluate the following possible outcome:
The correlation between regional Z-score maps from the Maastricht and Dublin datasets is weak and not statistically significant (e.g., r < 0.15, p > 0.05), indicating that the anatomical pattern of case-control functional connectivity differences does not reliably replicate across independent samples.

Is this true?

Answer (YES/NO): NO